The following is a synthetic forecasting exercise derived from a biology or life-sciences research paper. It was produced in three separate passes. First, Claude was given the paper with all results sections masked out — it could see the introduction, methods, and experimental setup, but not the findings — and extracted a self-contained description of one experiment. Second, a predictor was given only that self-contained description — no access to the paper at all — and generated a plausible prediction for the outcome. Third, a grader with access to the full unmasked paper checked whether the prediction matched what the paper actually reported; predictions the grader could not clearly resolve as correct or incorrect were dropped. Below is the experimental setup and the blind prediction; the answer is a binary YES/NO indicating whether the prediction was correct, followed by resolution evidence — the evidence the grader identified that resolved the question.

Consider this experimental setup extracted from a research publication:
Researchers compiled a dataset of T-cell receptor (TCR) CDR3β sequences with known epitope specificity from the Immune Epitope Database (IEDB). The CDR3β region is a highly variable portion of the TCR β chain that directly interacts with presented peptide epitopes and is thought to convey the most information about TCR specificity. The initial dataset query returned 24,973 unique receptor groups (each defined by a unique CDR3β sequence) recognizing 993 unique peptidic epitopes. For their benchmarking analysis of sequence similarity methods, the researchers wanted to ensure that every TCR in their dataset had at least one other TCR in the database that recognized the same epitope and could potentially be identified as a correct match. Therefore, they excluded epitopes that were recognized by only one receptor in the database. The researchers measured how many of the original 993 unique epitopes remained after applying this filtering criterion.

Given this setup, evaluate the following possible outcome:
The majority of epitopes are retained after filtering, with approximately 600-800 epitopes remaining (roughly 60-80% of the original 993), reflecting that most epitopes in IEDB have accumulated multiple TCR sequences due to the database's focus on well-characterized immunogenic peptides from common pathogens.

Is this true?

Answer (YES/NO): NO